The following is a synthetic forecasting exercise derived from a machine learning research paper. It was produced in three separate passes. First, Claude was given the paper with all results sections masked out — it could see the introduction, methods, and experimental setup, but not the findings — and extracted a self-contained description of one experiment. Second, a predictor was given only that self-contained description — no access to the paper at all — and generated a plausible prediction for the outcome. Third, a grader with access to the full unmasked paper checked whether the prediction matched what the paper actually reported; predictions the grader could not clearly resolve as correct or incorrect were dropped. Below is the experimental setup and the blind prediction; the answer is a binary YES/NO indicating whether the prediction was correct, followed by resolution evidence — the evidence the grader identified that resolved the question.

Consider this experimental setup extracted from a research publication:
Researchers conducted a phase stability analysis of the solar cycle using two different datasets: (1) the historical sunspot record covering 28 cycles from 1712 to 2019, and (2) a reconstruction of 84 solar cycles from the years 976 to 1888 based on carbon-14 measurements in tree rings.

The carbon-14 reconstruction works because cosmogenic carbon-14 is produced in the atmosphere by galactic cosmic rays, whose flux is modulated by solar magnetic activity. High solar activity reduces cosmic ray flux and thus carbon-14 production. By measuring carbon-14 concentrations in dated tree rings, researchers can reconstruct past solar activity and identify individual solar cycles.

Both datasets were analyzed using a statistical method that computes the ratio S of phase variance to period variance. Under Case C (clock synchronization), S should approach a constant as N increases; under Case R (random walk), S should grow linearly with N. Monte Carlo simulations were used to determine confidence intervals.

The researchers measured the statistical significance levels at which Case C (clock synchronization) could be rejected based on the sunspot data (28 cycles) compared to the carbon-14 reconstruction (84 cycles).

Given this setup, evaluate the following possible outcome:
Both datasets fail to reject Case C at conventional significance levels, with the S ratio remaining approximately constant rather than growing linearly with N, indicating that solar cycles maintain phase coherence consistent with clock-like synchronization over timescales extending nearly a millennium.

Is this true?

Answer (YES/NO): NO